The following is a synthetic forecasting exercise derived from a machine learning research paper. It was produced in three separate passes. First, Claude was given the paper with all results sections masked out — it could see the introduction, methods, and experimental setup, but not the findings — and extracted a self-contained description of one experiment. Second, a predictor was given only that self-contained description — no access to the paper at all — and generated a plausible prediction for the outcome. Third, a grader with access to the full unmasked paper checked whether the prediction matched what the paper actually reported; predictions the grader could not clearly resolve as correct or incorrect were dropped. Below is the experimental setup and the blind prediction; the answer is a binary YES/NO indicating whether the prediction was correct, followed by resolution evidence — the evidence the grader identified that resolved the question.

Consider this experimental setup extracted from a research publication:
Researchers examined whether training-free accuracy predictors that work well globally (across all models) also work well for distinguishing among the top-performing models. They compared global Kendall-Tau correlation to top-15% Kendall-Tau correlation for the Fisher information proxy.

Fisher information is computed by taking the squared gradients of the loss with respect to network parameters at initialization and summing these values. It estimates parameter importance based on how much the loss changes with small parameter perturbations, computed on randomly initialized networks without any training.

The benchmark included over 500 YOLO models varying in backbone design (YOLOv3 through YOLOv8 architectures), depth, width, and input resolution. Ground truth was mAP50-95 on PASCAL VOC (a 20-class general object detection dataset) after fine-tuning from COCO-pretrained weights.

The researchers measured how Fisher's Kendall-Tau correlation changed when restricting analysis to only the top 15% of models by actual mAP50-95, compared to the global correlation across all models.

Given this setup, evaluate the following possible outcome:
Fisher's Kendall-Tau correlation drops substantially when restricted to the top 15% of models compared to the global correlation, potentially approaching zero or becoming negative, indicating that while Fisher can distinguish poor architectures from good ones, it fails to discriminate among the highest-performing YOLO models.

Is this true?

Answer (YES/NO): NO